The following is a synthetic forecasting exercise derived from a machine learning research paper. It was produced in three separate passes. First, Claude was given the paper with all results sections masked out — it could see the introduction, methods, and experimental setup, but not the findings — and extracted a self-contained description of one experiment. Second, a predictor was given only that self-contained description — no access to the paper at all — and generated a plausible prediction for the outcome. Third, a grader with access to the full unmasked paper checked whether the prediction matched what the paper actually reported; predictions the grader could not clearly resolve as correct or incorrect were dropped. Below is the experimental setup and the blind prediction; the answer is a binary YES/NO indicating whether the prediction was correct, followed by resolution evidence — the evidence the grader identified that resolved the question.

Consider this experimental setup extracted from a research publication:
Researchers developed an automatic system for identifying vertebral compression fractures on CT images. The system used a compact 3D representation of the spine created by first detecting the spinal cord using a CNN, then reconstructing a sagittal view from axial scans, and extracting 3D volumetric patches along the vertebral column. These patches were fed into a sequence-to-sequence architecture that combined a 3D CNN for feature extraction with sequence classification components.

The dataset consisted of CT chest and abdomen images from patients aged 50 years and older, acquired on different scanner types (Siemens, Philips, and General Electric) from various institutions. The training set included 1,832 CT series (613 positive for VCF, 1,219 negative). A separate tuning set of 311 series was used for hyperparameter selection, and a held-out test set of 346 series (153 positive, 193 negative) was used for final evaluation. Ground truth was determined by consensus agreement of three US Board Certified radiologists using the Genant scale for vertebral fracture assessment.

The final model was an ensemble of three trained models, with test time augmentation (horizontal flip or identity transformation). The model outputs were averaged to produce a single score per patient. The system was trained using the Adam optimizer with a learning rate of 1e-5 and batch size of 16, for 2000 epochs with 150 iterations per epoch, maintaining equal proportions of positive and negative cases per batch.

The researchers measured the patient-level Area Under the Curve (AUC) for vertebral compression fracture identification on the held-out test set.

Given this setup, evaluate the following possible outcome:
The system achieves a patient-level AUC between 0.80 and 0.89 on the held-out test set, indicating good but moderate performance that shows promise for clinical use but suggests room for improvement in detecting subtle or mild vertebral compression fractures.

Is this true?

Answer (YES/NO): NO